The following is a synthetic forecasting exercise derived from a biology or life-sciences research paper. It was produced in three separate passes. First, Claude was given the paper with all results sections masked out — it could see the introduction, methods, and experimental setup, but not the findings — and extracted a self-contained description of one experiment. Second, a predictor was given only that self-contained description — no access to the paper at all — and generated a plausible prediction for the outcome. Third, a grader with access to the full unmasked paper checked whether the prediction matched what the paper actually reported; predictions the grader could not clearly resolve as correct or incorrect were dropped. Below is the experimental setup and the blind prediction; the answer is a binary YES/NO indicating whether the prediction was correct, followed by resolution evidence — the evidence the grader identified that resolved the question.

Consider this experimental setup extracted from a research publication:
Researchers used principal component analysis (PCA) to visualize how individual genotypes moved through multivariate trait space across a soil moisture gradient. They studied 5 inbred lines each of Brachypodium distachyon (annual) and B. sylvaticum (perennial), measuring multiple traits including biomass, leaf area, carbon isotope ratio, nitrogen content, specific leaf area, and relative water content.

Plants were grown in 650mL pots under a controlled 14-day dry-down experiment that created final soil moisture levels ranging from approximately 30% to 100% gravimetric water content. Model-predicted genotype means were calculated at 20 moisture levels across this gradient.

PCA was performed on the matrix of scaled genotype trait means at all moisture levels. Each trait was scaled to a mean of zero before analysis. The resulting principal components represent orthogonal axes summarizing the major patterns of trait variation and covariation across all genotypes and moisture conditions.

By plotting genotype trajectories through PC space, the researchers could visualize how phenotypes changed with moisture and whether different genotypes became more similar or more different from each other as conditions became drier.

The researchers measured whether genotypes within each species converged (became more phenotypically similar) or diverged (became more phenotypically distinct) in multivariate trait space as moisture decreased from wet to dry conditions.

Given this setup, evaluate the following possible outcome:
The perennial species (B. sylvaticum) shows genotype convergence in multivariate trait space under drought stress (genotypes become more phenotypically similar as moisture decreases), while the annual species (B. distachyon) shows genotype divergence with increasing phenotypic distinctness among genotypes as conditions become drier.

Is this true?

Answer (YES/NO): YES